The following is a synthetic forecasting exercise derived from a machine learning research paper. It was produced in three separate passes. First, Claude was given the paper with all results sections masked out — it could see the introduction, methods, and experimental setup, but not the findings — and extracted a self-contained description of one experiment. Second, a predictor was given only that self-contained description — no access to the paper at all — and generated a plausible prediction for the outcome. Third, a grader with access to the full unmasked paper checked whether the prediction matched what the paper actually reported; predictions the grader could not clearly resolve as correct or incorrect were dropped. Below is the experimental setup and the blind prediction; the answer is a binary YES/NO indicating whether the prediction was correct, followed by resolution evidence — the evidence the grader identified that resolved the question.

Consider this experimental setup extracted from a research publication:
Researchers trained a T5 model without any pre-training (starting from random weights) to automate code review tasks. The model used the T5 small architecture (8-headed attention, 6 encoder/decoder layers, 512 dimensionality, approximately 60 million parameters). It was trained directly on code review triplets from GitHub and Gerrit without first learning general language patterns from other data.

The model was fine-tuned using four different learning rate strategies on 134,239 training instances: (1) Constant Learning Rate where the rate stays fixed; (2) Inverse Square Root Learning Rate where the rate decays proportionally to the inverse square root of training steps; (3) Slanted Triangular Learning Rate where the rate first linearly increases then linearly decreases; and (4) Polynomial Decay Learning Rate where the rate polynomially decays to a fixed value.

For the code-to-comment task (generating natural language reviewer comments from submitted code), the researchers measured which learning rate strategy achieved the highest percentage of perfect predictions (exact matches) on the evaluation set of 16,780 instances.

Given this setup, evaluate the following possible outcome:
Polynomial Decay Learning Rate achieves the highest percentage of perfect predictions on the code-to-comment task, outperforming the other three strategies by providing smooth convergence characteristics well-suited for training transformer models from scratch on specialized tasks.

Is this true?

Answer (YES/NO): NO